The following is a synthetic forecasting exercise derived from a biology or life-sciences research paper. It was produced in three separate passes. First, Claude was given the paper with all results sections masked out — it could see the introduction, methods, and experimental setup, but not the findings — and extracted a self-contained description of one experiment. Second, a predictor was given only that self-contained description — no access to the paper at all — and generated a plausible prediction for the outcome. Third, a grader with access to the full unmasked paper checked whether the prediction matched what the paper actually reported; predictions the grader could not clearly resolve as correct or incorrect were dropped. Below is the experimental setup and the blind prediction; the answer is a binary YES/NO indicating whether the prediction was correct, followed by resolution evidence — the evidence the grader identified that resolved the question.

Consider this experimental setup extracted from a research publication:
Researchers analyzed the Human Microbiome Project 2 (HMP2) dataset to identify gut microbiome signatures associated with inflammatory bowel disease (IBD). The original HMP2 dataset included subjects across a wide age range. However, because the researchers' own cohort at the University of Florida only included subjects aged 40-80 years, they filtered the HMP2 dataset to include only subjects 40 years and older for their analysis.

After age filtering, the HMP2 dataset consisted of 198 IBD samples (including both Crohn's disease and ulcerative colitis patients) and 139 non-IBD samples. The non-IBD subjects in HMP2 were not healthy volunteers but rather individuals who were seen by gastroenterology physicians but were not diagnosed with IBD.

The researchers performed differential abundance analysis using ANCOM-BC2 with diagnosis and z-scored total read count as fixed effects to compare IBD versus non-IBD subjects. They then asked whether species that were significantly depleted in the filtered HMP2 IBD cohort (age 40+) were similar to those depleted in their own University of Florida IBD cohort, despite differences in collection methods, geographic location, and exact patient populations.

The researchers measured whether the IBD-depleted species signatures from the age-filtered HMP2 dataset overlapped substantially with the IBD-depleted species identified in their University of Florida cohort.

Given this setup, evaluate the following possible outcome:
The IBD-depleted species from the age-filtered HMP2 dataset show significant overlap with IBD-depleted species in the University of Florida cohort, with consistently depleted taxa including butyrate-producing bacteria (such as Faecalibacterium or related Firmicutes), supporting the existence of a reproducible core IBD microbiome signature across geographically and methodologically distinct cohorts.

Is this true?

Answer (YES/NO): YES